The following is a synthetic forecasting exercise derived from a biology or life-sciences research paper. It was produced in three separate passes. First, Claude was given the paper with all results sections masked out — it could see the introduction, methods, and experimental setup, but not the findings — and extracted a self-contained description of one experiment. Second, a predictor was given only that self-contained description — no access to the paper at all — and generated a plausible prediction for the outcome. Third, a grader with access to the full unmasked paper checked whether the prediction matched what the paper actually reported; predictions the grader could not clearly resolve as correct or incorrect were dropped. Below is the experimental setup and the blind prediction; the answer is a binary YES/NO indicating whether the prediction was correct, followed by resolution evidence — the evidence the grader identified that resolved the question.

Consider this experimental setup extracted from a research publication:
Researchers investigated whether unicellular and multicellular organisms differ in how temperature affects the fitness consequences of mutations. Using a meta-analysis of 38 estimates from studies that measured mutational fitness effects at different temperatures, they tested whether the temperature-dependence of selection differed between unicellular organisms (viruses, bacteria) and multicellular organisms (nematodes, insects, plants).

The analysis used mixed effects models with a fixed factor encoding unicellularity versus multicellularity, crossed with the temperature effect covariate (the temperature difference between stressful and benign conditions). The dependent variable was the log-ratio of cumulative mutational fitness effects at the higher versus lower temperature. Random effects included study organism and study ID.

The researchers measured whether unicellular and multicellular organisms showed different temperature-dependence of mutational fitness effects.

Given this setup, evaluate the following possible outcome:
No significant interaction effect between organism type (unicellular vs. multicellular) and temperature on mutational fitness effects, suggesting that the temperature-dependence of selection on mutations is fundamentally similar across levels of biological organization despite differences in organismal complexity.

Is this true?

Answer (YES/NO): YES